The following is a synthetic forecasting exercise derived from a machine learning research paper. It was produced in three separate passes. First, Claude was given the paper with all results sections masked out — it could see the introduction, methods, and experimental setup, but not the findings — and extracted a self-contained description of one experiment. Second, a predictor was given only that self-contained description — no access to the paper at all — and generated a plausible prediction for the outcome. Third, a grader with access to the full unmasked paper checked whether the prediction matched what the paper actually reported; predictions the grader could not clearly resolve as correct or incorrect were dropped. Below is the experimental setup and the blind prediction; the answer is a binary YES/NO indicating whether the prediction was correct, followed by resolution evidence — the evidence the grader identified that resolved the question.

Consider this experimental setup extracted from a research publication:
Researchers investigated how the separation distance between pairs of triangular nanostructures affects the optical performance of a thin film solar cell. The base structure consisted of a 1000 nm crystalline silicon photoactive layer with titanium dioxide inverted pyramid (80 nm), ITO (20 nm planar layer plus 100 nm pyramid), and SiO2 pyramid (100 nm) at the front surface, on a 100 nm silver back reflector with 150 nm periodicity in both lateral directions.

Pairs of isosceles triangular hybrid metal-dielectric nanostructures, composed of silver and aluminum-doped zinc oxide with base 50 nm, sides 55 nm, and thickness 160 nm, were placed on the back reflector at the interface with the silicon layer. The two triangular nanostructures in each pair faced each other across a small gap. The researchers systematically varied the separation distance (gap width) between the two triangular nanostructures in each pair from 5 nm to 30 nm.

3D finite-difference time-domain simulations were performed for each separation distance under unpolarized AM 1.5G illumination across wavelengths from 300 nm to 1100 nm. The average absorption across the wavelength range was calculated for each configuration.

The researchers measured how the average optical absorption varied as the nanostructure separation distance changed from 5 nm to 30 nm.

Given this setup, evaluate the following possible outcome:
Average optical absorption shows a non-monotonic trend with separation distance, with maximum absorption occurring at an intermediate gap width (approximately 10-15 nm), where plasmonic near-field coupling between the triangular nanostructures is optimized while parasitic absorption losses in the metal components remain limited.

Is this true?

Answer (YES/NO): YES